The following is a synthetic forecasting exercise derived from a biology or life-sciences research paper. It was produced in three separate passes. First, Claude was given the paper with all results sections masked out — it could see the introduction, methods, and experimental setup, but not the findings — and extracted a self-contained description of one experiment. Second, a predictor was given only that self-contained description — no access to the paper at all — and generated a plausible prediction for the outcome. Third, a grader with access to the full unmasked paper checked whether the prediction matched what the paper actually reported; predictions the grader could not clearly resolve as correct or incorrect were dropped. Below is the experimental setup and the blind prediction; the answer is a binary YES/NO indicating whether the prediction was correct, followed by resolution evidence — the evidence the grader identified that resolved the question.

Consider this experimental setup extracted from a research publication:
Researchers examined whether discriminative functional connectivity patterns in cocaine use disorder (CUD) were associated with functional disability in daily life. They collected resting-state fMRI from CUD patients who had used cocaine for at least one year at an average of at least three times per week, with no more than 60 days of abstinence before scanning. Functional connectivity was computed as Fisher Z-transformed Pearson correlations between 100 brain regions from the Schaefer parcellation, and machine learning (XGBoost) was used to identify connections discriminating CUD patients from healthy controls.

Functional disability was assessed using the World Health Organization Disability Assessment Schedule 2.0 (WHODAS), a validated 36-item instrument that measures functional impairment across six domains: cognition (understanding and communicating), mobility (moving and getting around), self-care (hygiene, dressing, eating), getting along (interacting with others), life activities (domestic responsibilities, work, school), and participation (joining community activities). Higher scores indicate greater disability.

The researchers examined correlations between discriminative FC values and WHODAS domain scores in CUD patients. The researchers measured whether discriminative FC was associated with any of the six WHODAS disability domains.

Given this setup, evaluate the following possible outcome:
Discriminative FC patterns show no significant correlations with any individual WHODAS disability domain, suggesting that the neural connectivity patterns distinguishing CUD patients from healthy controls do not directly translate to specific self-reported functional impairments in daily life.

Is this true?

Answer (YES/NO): YES